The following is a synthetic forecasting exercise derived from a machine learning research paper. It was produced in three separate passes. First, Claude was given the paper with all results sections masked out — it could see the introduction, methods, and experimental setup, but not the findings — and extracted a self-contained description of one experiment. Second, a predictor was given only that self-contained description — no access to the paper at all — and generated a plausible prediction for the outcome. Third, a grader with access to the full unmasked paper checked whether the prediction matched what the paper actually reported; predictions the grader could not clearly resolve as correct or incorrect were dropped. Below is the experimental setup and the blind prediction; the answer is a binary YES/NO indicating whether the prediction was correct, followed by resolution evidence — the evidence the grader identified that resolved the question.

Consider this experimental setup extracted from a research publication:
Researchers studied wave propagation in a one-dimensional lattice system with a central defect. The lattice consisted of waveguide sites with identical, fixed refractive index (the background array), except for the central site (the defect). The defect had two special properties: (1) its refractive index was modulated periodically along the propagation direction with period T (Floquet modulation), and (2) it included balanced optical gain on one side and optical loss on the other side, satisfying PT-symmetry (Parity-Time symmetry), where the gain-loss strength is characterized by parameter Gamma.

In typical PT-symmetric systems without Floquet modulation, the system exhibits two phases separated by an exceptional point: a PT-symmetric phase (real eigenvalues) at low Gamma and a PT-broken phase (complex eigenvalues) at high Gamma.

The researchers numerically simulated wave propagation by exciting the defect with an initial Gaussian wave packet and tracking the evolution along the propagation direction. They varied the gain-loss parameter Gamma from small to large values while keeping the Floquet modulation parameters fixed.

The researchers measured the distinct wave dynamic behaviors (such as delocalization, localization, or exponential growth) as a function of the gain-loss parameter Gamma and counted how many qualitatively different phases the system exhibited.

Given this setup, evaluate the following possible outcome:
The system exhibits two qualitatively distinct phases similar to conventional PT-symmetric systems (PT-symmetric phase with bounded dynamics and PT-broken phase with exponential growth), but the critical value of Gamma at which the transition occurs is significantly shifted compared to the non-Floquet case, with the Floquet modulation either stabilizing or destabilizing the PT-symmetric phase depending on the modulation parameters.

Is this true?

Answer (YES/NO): NO